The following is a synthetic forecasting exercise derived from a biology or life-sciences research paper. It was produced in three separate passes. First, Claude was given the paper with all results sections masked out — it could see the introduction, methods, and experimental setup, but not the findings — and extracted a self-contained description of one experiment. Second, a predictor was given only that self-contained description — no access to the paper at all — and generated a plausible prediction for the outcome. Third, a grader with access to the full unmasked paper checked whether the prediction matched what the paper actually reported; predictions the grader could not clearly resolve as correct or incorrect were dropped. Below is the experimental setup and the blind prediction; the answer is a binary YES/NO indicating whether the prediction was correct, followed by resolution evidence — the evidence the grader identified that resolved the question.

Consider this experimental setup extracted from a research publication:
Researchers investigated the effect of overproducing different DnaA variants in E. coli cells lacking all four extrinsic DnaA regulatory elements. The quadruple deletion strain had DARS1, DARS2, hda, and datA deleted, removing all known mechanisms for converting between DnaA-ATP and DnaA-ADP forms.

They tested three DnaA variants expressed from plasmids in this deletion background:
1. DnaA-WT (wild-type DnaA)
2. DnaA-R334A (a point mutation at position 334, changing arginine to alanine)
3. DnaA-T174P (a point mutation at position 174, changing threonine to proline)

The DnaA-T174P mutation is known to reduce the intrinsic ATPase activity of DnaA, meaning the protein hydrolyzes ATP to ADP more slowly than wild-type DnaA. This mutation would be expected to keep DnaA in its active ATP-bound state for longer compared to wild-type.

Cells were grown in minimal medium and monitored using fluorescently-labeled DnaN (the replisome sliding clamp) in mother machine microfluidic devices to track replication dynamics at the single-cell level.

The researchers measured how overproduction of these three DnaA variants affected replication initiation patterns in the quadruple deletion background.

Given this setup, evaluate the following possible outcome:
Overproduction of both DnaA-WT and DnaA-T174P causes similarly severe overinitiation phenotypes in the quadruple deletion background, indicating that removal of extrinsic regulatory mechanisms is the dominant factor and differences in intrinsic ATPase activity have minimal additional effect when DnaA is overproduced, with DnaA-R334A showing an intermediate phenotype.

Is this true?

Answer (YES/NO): NO